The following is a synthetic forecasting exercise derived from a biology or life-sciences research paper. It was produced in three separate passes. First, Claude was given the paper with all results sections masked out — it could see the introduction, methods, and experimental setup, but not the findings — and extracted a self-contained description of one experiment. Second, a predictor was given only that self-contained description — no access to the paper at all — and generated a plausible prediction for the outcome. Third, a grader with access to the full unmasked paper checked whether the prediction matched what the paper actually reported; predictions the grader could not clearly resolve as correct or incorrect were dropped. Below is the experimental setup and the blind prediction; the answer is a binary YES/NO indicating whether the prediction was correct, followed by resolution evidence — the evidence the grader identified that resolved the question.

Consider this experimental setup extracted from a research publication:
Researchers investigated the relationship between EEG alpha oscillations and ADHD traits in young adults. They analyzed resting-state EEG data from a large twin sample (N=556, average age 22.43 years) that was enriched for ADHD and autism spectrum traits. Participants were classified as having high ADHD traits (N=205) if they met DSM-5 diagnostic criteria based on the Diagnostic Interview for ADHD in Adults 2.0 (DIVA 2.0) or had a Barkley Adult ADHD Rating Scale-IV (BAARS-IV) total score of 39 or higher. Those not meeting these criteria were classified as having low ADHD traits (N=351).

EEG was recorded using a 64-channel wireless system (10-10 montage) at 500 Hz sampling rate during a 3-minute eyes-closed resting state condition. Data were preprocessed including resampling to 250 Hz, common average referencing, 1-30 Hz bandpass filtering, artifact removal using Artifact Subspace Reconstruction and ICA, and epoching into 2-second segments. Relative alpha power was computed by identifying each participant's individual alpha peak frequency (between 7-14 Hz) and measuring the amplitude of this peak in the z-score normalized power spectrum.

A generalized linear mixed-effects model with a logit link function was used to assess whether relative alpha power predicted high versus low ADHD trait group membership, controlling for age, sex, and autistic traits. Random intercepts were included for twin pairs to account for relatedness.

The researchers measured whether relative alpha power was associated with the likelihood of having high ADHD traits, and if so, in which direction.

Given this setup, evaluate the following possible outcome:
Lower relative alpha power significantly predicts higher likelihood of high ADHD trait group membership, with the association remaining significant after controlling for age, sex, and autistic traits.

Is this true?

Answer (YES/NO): YES